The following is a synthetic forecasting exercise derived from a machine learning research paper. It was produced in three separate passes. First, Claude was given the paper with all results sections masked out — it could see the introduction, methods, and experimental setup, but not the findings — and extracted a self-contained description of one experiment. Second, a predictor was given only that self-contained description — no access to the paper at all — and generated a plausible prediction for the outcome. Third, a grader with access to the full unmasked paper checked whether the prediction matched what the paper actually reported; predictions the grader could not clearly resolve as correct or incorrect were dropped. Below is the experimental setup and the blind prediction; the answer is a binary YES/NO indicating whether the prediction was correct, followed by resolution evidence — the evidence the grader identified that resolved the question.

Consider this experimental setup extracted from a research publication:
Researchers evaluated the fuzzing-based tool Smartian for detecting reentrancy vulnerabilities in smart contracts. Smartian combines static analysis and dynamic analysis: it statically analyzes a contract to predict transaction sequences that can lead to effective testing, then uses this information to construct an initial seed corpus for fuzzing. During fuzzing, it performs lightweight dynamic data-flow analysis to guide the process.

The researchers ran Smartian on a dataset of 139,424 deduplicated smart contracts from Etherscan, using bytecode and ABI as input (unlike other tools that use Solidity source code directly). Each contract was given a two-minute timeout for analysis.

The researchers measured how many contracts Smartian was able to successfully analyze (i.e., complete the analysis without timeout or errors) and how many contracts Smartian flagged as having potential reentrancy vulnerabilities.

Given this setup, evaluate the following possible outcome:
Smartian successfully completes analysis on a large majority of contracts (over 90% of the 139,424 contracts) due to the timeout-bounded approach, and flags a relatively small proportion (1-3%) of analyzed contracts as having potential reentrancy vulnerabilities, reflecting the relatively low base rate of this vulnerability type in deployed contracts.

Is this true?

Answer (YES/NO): NO